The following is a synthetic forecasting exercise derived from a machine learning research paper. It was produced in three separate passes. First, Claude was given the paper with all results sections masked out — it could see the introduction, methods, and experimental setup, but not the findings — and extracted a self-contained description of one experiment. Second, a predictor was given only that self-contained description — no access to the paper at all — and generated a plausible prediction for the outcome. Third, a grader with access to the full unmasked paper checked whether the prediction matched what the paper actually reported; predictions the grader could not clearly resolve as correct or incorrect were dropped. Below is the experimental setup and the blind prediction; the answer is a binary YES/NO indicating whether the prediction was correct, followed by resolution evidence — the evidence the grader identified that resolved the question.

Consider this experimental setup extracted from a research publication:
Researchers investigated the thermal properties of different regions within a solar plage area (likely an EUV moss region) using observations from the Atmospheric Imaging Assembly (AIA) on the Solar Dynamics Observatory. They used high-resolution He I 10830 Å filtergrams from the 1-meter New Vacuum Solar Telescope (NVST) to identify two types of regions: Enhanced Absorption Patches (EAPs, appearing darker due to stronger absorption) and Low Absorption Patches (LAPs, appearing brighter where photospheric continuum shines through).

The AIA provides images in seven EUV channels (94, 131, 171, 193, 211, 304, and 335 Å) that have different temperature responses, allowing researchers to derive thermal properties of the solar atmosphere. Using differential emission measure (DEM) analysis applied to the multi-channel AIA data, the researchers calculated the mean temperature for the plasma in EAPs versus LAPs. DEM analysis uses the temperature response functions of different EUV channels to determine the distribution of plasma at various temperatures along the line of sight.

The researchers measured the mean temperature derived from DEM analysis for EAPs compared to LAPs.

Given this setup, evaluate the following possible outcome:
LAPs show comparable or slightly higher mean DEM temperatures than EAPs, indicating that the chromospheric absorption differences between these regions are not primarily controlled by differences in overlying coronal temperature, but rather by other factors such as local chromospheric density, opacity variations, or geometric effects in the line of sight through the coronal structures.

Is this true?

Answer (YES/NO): YES